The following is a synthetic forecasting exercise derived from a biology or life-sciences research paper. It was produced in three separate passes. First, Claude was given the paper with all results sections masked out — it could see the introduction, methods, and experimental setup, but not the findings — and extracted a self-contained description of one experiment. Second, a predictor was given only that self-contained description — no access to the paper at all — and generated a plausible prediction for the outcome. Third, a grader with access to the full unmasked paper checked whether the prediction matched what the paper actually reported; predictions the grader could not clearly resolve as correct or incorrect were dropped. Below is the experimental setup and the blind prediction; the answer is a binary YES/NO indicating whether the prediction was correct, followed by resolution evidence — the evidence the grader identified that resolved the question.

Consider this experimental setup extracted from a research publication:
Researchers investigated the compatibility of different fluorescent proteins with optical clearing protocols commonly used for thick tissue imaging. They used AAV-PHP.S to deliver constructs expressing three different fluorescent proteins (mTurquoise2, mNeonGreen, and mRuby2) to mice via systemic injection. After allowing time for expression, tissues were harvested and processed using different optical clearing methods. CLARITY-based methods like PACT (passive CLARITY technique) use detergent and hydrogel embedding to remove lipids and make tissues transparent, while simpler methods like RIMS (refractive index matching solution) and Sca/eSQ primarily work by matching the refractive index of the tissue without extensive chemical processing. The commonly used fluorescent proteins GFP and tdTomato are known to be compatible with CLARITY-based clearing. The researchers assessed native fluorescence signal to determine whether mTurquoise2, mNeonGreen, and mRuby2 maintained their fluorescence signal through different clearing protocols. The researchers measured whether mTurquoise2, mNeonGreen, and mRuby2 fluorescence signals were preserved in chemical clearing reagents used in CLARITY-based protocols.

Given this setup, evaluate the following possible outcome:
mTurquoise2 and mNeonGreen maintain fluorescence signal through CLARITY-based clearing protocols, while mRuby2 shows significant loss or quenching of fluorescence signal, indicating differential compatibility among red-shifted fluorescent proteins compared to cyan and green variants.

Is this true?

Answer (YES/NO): NO